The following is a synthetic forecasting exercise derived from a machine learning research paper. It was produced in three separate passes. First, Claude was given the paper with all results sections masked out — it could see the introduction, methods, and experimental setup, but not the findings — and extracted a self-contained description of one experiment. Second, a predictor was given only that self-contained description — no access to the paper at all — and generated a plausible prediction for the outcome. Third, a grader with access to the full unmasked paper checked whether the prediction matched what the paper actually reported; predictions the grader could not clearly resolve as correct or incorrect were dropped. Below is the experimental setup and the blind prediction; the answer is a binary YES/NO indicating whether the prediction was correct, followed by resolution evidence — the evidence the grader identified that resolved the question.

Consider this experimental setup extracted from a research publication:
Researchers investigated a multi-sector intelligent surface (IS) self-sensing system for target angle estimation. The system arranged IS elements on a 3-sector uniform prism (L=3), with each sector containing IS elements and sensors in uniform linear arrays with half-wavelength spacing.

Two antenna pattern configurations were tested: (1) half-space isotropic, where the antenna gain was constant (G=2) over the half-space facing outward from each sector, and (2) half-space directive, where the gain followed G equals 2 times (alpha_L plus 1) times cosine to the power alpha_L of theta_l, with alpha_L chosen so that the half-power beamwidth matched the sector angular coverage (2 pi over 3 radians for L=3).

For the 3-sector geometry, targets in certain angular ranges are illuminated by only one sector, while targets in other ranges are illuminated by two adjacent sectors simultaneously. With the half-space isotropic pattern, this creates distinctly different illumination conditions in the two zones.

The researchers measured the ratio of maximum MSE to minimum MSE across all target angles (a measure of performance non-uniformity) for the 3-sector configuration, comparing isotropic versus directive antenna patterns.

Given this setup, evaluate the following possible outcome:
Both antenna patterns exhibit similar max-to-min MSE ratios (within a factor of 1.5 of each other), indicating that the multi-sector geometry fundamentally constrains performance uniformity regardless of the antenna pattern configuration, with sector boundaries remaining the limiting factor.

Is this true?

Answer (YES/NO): NO